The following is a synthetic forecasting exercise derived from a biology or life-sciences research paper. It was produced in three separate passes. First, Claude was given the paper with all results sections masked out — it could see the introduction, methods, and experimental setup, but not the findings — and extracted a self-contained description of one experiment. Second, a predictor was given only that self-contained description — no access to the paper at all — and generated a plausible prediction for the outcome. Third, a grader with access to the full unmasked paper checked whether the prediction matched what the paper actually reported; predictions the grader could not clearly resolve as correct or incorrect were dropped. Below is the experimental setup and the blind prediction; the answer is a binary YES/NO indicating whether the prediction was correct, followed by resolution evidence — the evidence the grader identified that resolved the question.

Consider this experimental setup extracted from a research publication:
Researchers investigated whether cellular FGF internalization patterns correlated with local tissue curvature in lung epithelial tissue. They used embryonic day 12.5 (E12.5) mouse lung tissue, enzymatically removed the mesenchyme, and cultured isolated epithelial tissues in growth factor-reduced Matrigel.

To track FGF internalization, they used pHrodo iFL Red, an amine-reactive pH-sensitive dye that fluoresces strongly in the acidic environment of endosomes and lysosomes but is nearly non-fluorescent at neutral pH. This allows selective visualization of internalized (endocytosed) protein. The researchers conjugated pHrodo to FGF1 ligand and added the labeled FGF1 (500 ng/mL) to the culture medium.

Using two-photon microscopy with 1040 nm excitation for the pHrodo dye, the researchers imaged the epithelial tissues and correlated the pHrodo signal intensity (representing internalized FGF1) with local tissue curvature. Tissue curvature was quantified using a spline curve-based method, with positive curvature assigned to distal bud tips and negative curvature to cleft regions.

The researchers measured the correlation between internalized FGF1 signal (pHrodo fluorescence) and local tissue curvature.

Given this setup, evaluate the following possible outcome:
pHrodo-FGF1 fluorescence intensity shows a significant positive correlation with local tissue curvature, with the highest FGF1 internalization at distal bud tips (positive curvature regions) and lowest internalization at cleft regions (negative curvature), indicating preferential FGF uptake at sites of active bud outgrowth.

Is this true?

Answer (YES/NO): YES